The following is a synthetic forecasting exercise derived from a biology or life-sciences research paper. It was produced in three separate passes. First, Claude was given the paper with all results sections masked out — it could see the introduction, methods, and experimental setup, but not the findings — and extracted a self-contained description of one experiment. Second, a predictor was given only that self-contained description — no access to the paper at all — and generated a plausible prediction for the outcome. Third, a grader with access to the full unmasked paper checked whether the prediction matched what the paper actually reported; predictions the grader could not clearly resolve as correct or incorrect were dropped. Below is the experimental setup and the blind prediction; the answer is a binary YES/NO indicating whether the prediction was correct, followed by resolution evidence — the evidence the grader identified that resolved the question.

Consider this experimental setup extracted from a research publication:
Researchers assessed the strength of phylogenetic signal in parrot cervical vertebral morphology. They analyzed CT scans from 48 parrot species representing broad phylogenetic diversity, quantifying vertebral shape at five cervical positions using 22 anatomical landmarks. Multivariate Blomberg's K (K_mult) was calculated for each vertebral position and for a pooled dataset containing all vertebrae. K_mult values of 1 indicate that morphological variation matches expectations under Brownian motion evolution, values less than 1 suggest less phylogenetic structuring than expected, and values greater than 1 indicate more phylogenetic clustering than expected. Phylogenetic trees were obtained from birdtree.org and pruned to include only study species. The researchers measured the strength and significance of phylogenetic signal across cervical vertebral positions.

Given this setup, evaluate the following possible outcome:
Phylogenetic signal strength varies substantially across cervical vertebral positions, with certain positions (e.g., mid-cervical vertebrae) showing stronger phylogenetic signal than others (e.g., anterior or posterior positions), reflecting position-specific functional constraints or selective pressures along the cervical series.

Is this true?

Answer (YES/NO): NO